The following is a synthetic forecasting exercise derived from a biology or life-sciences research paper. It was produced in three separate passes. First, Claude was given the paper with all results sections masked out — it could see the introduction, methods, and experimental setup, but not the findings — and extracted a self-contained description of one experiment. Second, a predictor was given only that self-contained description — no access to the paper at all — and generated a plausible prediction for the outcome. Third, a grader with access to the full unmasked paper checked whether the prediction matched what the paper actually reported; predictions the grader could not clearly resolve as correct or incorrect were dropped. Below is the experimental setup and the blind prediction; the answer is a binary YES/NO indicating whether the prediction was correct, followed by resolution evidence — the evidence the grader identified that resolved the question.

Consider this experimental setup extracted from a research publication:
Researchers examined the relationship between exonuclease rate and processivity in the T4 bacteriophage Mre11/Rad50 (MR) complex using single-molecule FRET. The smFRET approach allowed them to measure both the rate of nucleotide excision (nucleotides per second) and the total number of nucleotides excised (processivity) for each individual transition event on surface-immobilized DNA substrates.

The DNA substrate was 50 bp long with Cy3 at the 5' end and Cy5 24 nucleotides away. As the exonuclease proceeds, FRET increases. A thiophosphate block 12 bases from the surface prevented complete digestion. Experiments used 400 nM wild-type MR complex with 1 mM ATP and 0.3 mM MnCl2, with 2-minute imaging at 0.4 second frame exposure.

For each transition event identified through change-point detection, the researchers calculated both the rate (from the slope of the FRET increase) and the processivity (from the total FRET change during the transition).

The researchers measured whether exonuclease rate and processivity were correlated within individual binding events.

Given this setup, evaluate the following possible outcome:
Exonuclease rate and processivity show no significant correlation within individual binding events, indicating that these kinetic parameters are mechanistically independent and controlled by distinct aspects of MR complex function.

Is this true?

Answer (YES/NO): YES